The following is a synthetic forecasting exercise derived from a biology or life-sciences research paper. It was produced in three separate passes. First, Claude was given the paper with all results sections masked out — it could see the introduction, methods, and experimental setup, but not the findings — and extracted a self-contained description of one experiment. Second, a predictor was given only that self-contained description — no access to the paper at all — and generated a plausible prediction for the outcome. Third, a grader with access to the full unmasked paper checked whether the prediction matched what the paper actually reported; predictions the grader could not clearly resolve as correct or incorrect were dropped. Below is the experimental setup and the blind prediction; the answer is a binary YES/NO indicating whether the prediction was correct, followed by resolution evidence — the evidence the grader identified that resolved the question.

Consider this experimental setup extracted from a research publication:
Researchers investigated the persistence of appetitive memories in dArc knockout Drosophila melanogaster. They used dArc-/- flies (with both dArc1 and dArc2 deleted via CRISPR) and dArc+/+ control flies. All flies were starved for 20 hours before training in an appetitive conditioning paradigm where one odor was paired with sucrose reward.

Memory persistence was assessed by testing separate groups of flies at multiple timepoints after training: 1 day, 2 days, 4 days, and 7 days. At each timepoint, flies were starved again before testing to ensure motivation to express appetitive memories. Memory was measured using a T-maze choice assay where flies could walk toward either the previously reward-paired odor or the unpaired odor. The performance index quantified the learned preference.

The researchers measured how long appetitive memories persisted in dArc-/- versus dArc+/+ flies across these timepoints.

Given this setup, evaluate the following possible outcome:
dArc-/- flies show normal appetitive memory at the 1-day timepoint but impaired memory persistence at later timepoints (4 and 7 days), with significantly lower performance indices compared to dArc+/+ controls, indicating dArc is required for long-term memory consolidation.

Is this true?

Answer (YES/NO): NO